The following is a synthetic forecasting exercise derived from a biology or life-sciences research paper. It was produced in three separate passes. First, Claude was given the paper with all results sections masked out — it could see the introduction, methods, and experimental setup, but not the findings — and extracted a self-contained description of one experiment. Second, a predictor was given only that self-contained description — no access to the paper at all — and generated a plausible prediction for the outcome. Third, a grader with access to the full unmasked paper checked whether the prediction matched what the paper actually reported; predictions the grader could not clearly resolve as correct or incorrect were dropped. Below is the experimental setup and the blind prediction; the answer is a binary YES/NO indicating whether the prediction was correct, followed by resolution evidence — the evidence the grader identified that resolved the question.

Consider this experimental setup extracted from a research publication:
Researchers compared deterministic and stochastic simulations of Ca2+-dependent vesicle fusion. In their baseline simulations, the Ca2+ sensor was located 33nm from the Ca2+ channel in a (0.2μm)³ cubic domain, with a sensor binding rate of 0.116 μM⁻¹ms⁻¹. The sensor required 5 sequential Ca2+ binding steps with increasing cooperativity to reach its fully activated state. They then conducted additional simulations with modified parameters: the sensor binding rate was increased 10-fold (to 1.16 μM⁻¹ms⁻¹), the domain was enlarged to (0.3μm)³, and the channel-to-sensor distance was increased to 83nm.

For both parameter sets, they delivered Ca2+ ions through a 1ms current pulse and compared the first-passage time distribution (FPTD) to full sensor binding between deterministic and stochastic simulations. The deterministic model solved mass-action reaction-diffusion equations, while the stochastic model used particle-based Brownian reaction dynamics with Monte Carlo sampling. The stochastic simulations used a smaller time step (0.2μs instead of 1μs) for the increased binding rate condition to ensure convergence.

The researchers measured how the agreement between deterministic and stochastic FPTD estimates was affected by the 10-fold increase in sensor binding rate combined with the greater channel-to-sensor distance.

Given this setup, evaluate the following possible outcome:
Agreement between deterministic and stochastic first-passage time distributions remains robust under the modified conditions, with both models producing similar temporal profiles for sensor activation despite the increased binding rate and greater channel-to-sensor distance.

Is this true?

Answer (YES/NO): YES